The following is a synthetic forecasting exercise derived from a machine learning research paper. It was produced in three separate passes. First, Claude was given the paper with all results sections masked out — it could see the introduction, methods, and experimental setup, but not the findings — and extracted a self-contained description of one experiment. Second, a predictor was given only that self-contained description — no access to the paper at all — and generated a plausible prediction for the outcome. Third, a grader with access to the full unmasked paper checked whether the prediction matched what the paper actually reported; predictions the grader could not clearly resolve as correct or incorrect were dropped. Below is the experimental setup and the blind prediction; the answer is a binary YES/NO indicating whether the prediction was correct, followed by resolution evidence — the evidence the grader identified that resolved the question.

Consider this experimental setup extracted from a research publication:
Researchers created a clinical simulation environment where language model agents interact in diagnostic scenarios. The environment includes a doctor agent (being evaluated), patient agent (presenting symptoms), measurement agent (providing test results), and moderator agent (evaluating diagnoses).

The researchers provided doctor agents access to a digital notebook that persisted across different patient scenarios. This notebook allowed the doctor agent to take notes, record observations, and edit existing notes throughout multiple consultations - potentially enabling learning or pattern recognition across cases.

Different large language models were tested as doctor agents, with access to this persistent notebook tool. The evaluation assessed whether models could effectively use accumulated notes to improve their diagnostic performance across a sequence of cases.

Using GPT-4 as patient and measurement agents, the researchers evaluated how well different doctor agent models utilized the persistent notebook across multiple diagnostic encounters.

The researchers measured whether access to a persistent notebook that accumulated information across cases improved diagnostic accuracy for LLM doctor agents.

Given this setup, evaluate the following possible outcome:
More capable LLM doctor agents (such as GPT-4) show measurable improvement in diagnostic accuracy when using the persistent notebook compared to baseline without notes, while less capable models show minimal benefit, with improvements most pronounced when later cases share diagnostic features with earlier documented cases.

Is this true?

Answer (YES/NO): NO